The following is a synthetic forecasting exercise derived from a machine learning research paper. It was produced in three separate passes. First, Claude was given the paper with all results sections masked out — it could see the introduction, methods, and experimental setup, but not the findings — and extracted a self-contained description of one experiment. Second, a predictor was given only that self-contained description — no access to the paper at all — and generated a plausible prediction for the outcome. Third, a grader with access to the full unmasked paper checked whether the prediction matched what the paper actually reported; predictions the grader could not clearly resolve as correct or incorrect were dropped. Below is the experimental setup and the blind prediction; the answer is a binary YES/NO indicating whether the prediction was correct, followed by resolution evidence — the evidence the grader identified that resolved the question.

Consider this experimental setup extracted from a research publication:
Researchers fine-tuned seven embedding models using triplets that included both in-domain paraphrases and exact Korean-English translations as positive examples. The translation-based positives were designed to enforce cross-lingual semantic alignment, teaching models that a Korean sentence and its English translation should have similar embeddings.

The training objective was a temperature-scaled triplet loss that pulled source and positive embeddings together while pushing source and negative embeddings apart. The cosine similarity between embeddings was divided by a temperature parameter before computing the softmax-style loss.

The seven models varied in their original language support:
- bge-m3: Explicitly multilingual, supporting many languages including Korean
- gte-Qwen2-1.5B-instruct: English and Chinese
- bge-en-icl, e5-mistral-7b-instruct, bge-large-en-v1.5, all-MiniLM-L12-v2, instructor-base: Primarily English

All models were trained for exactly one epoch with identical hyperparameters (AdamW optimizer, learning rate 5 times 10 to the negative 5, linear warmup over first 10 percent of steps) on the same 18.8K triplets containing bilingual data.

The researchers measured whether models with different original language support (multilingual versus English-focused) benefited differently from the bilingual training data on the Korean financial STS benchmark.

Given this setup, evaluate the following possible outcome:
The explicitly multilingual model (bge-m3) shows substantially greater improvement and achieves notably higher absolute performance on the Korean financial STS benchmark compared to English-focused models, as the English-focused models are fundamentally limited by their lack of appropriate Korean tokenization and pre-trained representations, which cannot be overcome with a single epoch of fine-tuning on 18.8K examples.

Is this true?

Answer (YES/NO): YES